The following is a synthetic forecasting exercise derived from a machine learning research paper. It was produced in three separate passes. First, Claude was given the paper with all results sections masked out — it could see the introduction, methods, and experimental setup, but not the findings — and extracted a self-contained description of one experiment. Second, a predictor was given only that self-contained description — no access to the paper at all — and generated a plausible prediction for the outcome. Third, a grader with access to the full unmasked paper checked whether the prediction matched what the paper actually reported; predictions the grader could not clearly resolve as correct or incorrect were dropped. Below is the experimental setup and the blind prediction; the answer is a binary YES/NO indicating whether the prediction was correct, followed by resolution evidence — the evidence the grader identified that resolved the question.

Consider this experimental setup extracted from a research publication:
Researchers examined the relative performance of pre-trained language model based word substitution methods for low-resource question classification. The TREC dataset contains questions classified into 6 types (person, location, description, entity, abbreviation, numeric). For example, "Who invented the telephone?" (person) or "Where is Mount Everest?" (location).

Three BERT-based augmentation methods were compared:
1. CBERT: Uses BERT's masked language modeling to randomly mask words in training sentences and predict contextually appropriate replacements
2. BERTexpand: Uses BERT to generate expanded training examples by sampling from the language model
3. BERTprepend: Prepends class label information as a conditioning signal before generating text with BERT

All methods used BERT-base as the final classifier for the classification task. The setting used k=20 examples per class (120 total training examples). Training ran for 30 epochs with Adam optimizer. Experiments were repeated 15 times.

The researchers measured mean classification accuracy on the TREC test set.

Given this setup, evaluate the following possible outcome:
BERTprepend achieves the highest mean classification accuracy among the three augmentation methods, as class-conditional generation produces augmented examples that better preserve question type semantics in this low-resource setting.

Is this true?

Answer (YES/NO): NO